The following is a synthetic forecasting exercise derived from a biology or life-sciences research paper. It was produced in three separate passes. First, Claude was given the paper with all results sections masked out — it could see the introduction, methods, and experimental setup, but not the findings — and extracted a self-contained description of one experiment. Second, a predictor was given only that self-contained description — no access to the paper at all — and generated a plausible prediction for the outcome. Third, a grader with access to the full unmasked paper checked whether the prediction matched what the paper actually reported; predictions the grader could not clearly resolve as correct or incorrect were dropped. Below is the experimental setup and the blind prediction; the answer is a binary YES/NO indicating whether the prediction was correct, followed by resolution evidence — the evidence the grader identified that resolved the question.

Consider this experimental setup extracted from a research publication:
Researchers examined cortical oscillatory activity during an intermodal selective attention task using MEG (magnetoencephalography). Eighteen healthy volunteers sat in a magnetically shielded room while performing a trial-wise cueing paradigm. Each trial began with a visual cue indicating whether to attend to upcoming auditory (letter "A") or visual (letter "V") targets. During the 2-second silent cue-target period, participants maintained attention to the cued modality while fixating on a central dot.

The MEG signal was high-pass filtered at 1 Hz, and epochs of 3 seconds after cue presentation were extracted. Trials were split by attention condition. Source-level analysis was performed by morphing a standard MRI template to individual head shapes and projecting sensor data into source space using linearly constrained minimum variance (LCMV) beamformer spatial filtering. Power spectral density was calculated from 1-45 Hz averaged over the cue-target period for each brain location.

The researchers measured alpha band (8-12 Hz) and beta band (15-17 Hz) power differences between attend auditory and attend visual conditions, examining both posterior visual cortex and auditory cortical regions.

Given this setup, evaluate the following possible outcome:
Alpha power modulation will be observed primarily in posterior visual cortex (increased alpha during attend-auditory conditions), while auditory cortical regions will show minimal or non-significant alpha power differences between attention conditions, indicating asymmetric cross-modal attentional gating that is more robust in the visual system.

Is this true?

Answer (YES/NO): YES